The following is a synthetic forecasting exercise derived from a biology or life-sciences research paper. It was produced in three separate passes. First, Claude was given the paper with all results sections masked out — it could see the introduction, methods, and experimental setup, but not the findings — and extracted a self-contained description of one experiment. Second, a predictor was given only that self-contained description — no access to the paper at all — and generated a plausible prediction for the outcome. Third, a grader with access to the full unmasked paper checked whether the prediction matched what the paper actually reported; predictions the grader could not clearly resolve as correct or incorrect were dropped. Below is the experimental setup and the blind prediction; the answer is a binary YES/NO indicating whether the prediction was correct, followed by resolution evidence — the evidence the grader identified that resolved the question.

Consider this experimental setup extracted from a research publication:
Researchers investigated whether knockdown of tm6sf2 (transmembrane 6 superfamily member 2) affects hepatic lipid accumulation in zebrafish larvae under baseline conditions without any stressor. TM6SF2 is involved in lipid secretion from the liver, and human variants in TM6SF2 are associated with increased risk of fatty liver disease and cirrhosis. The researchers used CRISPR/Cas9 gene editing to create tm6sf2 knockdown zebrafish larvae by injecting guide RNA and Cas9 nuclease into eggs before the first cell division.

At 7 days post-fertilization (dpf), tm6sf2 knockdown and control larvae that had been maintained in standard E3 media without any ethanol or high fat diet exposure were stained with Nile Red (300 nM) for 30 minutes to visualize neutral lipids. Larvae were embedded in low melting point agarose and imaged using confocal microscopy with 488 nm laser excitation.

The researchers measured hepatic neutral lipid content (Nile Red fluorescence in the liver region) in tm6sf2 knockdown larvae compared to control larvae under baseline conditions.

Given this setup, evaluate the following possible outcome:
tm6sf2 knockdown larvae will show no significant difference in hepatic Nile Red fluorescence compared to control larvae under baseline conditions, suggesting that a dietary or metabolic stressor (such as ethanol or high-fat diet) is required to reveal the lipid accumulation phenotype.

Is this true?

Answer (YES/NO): YES